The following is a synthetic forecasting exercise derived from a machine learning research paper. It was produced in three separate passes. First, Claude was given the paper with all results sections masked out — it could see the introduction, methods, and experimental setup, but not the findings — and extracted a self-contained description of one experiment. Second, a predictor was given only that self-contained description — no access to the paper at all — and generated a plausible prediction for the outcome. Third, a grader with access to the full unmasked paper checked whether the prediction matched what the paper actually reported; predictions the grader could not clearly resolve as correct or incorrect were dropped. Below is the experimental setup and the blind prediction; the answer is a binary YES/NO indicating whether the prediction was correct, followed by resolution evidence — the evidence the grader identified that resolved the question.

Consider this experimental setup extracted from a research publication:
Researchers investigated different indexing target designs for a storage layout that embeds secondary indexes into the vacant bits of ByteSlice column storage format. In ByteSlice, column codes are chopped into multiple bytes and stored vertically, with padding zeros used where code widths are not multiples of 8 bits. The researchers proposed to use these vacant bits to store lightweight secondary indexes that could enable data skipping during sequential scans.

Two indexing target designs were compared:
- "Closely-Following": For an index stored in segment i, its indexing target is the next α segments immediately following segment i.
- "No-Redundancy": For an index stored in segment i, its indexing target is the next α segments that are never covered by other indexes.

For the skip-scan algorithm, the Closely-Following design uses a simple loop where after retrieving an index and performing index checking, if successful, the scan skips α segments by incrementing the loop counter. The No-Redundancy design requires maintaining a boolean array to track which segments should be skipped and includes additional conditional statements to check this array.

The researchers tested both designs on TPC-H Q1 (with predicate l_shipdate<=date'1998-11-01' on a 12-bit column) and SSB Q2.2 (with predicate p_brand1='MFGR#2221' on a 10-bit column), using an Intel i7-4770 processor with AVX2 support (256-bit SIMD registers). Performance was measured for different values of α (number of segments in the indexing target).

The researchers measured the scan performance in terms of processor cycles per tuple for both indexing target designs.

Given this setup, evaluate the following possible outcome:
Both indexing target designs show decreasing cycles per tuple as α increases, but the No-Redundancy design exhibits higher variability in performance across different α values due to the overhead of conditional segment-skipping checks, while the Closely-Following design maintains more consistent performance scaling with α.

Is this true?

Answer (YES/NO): NO